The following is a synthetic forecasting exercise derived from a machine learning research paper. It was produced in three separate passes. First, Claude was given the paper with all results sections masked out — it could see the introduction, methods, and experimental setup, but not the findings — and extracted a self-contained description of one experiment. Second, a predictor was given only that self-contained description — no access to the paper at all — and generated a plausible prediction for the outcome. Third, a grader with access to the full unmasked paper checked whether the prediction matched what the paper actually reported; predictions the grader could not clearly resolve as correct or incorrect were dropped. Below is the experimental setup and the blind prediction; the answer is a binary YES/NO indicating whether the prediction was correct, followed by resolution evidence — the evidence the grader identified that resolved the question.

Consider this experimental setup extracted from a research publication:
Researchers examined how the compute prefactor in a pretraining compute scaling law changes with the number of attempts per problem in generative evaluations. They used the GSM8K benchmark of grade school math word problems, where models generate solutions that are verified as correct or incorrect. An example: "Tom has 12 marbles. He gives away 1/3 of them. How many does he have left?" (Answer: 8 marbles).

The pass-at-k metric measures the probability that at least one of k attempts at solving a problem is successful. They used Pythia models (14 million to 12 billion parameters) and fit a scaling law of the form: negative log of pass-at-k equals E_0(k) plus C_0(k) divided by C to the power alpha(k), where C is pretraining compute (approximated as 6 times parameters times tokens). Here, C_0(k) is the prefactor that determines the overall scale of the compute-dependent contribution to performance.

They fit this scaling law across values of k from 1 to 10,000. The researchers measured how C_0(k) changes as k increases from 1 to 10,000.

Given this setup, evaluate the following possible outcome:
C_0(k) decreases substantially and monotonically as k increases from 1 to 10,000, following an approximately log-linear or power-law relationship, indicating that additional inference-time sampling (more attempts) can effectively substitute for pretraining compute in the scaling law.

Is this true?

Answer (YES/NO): NO